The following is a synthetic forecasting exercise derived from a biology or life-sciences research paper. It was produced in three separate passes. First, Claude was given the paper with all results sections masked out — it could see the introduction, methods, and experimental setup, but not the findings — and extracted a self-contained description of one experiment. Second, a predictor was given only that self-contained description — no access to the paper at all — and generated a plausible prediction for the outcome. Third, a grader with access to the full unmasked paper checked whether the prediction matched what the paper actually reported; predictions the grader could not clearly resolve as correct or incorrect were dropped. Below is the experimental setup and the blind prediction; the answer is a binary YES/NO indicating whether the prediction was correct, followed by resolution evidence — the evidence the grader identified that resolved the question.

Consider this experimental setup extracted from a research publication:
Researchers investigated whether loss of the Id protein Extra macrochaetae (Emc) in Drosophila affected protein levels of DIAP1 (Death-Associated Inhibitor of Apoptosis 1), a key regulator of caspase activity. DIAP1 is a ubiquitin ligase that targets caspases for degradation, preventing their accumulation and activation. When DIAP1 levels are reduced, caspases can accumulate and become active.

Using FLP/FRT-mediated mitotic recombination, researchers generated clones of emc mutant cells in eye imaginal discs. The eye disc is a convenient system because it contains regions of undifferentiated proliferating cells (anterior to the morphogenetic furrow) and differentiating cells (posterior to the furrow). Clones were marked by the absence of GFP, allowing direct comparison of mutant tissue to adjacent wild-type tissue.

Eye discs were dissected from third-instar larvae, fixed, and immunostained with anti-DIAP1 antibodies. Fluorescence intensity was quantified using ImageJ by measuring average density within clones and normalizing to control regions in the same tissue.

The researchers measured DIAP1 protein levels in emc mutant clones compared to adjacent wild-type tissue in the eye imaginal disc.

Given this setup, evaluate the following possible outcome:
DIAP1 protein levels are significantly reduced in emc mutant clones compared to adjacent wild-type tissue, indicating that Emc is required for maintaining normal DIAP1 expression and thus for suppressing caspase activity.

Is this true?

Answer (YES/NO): YES